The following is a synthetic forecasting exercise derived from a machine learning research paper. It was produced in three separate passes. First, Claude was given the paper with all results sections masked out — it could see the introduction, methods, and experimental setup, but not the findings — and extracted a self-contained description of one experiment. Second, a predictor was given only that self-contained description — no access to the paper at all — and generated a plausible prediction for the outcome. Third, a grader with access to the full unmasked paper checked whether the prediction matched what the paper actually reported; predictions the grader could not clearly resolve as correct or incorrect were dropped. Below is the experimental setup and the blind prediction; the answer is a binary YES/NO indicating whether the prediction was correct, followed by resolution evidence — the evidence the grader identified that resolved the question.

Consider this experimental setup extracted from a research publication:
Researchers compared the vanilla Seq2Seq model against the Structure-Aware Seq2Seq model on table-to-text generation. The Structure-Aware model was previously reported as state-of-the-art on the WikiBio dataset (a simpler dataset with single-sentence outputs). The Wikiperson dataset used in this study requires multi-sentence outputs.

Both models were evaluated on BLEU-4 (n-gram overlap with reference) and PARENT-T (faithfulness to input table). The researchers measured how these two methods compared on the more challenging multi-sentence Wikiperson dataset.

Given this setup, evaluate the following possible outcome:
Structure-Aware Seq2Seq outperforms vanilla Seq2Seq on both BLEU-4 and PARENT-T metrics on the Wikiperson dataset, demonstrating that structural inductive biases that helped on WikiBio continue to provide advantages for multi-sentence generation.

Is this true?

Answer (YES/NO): YES